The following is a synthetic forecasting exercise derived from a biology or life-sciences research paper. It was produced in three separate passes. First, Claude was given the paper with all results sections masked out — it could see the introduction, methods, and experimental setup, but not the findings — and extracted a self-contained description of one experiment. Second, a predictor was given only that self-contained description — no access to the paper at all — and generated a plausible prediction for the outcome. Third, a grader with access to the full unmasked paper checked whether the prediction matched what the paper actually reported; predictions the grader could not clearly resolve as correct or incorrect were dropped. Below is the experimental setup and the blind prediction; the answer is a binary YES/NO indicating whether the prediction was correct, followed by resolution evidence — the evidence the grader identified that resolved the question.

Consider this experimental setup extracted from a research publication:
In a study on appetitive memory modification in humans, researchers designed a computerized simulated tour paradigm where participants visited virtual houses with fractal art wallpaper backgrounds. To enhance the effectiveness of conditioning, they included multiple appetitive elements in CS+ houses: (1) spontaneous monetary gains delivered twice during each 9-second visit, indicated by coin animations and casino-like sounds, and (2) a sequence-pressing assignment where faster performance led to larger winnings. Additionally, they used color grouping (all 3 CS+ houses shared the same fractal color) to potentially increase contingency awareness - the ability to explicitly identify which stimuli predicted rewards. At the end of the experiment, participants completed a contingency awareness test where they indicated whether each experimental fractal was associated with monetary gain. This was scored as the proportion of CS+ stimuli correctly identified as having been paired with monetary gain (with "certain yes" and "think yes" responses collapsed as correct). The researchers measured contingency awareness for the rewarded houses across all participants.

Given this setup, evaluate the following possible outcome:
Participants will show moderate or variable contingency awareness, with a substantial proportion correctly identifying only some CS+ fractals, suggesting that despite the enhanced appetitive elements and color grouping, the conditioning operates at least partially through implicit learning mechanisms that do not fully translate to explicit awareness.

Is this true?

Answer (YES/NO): NO